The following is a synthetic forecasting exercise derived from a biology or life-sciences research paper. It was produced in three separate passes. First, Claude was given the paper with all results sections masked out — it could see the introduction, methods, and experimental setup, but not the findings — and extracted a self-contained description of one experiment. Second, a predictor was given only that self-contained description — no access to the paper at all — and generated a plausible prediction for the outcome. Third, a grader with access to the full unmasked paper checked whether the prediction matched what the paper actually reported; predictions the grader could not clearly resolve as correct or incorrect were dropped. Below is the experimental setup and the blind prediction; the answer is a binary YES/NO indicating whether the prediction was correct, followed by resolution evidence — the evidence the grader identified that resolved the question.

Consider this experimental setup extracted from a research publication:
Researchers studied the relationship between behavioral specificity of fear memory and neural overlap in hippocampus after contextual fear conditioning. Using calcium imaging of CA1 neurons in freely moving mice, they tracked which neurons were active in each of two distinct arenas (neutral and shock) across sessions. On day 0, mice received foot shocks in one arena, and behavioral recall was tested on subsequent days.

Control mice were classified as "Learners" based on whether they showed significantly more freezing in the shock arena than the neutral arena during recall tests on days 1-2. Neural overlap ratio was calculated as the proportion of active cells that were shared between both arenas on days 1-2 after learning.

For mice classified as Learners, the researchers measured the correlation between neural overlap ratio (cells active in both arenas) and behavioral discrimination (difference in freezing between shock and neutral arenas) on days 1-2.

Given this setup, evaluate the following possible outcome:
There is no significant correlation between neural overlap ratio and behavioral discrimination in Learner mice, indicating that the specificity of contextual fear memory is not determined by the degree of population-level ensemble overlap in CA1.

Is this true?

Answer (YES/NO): NO